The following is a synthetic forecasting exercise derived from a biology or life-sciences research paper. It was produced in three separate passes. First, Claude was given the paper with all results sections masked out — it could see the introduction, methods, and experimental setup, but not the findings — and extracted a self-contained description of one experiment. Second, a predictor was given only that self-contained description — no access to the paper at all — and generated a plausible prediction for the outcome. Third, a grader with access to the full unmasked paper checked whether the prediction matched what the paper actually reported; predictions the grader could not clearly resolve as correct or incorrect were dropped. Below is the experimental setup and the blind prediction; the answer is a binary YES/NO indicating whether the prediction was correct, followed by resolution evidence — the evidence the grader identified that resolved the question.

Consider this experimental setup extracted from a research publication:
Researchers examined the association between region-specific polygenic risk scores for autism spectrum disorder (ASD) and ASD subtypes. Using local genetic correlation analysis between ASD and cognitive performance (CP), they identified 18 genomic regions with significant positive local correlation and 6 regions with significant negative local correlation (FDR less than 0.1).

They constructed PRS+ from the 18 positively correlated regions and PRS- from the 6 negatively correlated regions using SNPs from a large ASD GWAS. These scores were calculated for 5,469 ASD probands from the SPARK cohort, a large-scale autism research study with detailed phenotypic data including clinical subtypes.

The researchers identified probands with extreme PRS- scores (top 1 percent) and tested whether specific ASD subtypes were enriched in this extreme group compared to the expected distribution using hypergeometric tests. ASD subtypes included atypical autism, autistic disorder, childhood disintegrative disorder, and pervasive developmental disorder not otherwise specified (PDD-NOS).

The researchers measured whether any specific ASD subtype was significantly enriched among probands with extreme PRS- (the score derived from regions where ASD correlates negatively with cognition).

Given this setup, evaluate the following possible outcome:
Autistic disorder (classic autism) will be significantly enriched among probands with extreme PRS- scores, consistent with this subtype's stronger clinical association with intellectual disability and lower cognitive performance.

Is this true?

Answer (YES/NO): NO